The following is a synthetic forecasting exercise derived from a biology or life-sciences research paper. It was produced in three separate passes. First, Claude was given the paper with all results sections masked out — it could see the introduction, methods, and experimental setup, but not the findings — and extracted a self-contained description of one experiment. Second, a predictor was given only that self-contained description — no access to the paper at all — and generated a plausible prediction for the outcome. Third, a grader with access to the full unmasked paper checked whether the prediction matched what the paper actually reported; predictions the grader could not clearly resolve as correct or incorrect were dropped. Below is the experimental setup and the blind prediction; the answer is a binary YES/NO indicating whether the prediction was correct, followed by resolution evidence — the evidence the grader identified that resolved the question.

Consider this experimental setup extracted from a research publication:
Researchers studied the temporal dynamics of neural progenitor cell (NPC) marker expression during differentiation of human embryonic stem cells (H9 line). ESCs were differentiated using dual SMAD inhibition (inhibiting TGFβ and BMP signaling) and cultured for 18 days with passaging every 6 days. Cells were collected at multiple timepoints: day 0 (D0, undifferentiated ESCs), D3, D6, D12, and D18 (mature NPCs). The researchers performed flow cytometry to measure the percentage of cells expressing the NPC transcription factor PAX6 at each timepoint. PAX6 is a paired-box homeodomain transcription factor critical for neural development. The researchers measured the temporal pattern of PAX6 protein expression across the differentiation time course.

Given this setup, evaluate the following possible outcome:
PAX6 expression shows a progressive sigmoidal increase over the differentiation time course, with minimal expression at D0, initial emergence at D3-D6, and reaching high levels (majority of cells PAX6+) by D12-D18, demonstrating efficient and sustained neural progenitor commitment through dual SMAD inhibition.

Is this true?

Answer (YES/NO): NO